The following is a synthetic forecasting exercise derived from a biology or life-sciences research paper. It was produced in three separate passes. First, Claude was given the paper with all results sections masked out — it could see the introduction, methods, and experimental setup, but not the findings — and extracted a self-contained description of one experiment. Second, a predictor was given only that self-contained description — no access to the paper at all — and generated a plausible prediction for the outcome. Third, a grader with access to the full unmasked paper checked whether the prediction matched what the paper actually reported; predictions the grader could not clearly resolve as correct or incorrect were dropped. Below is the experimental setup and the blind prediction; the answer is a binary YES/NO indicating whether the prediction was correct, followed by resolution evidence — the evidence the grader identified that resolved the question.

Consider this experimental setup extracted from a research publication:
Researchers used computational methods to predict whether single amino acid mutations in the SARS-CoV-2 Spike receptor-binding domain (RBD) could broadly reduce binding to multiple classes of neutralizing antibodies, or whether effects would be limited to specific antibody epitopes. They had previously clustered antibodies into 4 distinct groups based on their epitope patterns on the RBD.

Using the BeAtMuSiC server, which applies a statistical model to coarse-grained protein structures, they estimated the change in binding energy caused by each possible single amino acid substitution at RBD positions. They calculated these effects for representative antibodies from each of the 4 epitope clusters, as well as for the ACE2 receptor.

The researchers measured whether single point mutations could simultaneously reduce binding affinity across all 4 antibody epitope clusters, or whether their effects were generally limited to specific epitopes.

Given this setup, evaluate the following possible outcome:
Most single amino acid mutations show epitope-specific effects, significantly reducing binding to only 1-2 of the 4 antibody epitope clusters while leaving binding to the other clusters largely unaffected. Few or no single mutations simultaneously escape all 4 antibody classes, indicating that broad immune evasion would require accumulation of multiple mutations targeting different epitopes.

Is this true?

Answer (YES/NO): YES